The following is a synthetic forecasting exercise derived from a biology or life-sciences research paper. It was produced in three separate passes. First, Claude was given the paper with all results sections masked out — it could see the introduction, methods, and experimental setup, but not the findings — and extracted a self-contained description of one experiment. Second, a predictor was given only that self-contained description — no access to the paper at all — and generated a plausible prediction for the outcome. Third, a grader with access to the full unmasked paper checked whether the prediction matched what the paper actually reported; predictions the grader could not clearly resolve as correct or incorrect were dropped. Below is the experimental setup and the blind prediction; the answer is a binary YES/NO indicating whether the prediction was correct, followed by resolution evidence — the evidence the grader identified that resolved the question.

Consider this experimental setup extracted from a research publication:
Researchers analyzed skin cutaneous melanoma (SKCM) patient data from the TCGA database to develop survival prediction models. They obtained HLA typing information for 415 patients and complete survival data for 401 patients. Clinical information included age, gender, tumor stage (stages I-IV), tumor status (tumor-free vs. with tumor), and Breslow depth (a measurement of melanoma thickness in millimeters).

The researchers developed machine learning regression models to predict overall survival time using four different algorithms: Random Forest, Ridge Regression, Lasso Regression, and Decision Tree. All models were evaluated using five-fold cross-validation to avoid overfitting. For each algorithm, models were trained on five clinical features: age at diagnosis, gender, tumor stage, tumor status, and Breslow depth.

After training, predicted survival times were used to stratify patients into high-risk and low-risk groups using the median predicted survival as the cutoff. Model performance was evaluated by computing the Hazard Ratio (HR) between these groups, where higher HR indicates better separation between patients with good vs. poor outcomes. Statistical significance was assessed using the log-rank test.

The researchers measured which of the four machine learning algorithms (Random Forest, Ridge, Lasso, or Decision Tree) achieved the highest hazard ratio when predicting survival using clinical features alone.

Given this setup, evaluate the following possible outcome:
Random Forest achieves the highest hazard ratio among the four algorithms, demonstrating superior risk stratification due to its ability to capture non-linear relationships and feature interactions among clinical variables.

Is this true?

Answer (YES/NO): NO